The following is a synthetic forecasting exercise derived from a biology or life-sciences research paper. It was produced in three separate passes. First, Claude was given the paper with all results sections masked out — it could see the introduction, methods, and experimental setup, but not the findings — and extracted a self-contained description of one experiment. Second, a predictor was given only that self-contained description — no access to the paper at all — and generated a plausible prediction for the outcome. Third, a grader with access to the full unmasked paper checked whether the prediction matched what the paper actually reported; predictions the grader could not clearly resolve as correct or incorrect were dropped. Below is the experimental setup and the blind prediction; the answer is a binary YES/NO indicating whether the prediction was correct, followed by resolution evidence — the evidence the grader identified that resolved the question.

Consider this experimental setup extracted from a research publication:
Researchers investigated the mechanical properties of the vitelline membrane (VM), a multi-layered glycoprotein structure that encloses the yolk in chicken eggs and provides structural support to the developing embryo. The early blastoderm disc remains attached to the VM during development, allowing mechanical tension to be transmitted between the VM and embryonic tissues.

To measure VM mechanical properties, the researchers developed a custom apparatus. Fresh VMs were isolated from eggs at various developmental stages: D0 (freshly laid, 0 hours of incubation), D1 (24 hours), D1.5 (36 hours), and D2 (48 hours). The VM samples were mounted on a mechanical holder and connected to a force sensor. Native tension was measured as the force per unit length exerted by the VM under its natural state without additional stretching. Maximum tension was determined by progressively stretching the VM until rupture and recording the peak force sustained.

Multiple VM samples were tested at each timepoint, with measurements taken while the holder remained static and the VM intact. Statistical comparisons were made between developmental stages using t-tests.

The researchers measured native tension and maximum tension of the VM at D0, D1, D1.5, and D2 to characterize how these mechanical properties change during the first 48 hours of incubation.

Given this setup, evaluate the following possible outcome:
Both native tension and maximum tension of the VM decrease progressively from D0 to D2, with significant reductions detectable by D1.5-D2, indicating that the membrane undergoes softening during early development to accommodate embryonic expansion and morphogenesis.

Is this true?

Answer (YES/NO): YES